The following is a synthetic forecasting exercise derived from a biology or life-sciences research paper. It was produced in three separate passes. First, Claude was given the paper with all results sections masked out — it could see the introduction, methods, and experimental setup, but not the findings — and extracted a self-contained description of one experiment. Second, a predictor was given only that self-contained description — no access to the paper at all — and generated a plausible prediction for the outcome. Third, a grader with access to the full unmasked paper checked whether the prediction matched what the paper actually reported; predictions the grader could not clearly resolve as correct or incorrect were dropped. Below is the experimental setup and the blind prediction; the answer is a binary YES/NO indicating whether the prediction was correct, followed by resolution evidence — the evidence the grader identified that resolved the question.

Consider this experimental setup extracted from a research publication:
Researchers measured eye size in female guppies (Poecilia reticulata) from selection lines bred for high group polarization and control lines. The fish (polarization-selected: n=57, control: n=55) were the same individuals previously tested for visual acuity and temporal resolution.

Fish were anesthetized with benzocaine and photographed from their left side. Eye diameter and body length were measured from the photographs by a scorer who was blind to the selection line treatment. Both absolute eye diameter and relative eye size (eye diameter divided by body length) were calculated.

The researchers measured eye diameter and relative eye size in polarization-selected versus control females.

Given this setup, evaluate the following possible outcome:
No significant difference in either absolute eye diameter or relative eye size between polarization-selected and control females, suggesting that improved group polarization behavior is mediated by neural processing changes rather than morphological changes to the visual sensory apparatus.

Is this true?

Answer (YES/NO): YES